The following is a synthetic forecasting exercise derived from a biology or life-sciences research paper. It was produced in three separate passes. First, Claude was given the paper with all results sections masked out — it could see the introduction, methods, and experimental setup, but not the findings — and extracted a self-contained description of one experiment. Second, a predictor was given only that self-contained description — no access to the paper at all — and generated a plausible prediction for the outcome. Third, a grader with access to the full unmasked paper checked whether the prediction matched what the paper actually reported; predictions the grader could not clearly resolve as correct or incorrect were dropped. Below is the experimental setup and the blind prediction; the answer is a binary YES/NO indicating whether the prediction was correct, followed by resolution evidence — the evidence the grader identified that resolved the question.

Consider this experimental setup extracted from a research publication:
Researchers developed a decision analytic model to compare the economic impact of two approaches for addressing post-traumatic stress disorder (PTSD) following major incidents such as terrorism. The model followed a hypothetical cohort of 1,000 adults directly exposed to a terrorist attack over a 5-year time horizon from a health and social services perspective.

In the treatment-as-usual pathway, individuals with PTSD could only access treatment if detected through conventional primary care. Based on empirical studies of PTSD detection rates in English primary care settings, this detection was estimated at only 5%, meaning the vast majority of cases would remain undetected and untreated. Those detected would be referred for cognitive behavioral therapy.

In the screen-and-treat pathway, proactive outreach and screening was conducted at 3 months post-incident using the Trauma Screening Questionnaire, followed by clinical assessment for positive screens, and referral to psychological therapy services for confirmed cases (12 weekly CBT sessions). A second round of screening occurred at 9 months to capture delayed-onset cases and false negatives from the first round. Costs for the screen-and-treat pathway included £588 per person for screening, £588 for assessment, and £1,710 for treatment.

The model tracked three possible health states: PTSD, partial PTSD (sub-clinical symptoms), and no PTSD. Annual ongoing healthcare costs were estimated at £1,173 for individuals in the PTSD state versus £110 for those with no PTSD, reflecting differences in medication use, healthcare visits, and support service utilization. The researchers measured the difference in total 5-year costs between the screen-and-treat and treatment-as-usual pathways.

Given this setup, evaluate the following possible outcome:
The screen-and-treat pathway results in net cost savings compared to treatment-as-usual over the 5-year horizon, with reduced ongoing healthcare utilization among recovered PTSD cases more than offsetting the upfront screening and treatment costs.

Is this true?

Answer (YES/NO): NO